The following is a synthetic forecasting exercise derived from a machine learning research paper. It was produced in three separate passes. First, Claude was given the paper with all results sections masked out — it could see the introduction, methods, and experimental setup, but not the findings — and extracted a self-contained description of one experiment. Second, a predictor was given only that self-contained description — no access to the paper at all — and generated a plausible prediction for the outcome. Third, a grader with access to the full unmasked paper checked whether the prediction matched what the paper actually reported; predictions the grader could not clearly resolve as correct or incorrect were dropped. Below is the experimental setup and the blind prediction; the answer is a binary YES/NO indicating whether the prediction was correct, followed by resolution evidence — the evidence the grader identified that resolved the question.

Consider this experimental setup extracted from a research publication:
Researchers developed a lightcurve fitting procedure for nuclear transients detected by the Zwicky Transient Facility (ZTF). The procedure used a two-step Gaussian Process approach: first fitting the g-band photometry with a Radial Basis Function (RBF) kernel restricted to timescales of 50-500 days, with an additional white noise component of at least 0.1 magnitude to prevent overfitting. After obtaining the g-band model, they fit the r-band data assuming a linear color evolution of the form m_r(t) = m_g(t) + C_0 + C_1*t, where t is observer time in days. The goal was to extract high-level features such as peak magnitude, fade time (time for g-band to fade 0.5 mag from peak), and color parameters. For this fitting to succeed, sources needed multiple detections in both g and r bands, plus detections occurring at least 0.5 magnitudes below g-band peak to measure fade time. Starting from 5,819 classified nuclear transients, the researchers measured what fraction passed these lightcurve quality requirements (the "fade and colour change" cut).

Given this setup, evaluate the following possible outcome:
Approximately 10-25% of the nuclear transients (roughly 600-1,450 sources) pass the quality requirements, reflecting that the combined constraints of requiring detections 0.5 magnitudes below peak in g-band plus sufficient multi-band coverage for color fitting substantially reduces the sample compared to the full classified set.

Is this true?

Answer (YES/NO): NO